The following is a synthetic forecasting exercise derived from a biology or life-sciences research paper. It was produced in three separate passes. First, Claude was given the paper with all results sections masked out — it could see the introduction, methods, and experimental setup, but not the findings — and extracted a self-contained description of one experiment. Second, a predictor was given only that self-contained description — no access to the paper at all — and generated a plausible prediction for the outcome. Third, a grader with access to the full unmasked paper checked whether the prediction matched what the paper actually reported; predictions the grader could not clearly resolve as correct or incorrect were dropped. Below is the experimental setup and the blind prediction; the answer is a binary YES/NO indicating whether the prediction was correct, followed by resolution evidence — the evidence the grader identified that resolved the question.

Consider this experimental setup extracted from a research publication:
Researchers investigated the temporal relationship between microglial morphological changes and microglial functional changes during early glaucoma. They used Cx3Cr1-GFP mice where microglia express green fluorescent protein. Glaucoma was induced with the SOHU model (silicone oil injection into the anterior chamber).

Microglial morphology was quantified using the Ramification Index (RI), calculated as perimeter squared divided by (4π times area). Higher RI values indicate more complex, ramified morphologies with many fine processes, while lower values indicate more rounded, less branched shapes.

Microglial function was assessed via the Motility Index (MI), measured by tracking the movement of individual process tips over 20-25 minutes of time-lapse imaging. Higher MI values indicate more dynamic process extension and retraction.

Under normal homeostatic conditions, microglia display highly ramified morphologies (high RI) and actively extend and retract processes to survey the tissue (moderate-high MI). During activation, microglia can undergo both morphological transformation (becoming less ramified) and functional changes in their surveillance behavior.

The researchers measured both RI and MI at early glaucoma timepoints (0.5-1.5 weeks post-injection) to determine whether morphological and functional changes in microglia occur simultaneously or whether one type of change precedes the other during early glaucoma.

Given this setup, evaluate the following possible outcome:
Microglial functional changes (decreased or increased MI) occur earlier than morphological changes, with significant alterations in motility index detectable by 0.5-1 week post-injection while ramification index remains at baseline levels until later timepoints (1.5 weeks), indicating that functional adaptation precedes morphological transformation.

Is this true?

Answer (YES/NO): NO